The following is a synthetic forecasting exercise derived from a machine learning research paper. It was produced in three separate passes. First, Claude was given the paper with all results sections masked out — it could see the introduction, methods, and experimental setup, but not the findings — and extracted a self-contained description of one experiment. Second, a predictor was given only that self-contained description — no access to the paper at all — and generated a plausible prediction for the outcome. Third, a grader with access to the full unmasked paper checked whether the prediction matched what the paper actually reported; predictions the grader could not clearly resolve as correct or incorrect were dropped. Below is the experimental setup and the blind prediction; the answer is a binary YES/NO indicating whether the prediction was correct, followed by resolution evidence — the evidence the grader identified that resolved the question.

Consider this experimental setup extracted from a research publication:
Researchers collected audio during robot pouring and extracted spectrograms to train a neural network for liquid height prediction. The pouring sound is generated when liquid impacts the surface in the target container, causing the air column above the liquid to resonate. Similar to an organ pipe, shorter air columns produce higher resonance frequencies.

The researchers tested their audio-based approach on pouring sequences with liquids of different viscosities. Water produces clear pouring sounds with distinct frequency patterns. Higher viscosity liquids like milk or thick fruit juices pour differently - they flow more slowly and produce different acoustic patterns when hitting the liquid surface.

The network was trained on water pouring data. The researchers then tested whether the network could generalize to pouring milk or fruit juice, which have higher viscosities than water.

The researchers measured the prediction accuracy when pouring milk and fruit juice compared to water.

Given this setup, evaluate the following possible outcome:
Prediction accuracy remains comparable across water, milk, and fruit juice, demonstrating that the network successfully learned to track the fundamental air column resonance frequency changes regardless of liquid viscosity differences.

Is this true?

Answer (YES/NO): NO